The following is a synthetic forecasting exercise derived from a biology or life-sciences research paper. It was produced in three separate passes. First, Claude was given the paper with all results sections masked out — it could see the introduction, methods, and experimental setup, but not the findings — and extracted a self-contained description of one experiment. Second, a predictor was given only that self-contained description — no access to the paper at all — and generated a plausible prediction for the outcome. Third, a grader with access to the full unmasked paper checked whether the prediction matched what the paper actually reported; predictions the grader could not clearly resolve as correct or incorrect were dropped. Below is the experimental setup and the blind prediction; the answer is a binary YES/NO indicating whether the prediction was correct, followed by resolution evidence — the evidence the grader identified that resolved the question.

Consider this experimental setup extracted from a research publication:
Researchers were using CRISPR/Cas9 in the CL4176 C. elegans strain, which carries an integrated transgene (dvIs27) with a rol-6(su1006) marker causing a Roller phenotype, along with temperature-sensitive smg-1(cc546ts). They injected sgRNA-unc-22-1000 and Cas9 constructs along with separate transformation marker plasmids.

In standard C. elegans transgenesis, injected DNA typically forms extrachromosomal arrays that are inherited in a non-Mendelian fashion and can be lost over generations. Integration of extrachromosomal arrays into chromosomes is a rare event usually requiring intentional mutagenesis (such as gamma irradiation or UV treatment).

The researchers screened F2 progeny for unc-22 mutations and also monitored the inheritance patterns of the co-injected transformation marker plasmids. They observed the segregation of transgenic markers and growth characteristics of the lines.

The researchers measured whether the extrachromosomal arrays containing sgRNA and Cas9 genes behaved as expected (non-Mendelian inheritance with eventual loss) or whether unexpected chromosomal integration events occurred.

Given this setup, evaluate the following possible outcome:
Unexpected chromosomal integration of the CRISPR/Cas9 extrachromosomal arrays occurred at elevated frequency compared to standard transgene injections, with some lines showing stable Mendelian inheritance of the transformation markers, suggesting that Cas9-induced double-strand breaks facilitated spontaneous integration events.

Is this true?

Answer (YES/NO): YES